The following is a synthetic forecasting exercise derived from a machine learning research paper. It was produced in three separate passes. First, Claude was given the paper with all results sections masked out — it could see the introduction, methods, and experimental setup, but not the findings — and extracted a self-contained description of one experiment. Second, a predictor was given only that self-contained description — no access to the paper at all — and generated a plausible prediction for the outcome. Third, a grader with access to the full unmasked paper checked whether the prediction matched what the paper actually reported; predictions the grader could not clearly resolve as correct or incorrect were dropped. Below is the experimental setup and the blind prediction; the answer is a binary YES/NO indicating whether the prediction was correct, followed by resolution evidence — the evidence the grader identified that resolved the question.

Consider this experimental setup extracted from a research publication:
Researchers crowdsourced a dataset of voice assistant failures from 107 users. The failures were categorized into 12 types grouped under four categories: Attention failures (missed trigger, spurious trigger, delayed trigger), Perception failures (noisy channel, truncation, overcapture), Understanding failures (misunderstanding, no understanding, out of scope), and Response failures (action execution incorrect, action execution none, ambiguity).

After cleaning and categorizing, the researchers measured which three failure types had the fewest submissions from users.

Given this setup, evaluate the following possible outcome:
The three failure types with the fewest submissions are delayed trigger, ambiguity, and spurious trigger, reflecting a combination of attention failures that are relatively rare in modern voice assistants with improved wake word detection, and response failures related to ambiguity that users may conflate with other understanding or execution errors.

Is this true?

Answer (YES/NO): NO